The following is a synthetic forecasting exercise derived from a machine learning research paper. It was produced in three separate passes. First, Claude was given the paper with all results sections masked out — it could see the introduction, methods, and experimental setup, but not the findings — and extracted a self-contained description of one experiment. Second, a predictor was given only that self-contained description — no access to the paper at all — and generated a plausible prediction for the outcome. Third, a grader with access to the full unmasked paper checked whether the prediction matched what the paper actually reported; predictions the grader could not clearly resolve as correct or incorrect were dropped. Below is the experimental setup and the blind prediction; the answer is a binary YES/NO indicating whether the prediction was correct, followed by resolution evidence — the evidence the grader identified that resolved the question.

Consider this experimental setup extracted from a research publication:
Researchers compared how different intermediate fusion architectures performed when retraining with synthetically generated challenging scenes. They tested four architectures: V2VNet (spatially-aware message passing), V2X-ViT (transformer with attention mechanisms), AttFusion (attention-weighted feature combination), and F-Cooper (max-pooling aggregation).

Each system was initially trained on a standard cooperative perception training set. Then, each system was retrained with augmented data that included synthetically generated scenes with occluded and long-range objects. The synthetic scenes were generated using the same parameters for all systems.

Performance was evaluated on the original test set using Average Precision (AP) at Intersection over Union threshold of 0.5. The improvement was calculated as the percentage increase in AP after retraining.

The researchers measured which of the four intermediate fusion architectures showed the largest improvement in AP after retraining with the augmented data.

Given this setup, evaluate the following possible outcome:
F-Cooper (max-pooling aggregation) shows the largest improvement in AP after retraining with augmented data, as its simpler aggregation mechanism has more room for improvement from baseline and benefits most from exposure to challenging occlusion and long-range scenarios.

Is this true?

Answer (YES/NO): NO